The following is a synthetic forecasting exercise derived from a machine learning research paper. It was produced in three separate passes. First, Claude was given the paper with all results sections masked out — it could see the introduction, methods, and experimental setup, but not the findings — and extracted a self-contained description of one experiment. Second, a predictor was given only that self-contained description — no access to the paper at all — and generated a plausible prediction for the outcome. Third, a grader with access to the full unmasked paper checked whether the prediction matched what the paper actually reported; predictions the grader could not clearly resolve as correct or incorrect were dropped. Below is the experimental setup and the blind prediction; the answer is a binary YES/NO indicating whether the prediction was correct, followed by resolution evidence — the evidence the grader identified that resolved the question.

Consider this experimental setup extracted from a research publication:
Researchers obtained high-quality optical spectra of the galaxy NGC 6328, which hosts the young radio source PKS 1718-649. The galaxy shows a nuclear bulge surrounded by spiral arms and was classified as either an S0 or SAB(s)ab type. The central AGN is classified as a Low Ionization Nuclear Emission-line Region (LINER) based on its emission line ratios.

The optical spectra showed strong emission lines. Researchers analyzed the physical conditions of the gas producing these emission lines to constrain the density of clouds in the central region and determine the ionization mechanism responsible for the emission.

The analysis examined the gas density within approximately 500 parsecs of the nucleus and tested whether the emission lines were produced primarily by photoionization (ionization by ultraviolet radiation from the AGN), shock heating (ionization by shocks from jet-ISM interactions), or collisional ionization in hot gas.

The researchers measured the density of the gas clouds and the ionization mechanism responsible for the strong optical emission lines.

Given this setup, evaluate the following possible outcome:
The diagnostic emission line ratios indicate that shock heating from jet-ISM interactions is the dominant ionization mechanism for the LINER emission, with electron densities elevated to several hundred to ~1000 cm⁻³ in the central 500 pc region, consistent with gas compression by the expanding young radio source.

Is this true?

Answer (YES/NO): NO